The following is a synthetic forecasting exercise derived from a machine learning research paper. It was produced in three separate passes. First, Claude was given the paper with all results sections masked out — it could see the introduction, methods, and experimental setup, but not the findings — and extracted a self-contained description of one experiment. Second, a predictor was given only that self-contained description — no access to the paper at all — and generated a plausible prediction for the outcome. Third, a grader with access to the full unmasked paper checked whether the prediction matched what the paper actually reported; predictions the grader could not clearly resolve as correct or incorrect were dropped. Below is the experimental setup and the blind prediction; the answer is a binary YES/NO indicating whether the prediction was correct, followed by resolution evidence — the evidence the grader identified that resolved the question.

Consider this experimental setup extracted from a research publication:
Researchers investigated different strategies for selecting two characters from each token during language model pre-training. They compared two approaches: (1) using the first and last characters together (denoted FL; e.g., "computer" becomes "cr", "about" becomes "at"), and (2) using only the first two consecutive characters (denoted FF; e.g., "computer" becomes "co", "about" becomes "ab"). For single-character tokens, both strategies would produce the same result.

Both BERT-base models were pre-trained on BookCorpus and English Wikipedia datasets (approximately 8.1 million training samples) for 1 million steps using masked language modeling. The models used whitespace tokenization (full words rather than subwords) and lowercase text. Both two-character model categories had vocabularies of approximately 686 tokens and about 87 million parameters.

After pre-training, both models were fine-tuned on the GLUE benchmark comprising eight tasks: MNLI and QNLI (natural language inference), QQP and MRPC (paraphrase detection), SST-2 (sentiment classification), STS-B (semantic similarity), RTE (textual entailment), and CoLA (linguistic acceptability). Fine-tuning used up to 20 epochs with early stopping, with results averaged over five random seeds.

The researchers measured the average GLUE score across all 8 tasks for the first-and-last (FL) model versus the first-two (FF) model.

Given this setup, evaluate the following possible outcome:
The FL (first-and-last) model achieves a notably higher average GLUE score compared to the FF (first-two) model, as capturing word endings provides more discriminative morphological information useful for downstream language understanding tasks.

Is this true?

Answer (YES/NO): YES